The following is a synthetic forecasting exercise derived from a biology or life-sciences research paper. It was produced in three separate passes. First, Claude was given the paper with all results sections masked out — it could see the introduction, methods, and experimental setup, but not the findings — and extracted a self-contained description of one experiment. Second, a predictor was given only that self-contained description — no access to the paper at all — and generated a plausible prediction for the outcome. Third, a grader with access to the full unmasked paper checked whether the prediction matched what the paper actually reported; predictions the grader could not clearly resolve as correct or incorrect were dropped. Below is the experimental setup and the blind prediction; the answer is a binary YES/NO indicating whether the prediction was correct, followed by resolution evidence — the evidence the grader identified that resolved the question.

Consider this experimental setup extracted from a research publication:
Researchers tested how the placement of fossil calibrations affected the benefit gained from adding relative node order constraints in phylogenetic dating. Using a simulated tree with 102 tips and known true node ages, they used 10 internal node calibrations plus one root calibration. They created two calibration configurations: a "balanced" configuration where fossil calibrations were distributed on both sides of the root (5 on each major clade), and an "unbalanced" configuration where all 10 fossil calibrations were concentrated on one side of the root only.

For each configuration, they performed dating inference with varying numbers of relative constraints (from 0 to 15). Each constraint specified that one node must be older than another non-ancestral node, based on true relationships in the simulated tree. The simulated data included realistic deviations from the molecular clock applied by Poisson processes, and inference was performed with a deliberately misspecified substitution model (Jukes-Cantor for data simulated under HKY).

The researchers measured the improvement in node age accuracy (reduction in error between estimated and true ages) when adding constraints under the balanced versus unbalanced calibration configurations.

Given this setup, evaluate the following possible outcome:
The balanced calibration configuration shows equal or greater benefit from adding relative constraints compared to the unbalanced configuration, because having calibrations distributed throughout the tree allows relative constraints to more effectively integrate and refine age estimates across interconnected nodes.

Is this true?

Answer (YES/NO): YES